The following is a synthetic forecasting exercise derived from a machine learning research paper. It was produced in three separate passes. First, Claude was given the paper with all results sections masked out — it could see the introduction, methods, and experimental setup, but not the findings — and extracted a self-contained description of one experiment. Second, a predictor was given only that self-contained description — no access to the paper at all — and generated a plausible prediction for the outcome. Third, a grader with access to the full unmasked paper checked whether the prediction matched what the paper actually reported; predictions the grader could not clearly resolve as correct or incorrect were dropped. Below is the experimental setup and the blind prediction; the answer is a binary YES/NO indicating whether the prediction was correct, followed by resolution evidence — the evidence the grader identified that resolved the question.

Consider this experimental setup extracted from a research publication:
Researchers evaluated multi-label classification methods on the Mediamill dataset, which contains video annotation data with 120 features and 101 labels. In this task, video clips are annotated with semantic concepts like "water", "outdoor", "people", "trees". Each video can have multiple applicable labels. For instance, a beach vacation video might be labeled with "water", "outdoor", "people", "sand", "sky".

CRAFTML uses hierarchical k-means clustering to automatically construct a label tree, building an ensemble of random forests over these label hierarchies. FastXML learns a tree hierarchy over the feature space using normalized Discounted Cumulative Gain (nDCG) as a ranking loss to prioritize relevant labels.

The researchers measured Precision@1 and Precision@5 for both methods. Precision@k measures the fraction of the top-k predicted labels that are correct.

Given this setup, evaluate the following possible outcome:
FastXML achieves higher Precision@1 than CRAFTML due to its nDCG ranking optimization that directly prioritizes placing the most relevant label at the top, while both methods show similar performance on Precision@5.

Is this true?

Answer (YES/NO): NO